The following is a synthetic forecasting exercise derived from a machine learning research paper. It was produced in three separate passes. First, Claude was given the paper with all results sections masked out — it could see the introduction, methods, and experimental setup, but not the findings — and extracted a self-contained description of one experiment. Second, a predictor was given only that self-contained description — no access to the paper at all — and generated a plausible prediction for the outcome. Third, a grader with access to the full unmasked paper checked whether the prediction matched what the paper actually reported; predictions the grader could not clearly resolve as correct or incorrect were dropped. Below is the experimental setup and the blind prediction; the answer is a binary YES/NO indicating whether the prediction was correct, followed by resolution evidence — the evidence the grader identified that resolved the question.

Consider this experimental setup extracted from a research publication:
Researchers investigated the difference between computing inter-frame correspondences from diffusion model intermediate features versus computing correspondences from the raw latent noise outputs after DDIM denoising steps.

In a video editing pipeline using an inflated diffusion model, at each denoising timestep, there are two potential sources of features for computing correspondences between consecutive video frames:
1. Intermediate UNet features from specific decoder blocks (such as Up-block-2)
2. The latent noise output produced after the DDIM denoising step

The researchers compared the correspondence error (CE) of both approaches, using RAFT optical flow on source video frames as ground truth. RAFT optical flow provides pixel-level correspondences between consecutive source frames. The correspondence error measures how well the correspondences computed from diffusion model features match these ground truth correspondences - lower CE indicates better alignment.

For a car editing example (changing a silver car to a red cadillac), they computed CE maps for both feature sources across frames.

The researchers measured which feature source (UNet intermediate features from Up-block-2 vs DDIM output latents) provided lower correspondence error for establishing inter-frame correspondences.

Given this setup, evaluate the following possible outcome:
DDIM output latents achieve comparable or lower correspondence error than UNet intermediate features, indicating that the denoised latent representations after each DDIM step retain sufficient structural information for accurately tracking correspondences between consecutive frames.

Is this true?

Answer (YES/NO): NO